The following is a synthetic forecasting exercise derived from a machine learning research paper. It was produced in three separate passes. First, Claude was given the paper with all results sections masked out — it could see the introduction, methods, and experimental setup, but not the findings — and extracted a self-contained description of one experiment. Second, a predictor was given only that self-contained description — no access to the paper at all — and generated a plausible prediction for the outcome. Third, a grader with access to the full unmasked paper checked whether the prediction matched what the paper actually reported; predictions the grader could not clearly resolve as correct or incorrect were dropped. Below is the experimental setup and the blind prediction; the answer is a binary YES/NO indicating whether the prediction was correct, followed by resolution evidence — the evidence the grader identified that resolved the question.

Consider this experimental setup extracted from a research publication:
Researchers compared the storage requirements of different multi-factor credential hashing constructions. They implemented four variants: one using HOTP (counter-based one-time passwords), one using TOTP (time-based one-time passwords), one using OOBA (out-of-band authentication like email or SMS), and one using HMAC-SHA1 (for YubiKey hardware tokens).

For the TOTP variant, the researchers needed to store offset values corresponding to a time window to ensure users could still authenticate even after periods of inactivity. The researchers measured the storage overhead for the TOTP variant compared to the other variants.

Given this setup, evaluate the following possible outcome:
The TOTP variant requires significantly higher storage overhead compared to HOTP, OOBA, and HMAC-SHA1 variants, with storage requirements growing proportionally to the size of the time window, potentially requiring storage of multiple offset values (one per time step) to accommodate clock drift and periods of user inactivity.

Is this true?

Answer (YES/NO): YES